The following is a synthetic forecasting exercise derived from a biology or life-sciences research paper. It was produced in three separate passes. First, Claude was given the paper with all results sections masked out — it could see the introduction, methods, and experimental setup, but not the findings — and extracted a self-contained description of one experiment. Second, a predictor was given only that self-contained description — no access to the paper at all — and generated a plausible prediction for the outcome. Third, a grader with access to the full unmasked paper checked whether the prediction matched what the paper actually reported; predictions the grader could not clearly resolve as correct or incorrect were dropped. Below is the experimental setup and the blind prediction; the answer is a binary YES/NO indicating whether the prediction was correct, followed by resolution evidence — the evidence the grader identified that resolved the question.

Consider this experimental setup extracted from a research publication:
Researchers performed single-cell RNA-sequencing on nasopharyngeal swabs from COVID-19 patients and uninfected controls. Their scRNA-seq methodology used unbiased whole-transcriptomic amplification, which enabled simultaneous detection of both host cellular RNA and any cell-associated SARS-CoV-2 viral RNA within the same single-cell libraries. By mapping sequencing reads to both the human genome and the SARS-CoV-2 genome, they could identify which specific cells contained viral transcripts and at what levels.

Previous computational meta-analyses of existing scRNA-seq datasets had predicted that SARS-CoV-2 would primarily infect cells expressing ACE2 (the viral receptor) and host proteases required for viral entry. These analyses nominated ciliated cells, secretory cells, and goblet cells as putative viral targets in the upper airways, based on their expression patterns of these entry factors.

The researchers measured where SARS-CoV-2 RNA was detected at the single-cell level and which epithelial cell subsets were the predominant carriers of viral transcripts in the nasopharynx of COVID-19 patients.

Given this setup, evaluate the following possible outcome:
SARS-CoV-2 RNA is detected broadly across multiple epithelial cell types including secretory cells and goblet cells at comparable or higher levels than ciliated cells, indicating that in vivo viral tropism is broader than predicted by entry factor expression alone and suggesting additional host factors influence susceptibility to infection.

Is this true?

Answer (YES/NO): YES